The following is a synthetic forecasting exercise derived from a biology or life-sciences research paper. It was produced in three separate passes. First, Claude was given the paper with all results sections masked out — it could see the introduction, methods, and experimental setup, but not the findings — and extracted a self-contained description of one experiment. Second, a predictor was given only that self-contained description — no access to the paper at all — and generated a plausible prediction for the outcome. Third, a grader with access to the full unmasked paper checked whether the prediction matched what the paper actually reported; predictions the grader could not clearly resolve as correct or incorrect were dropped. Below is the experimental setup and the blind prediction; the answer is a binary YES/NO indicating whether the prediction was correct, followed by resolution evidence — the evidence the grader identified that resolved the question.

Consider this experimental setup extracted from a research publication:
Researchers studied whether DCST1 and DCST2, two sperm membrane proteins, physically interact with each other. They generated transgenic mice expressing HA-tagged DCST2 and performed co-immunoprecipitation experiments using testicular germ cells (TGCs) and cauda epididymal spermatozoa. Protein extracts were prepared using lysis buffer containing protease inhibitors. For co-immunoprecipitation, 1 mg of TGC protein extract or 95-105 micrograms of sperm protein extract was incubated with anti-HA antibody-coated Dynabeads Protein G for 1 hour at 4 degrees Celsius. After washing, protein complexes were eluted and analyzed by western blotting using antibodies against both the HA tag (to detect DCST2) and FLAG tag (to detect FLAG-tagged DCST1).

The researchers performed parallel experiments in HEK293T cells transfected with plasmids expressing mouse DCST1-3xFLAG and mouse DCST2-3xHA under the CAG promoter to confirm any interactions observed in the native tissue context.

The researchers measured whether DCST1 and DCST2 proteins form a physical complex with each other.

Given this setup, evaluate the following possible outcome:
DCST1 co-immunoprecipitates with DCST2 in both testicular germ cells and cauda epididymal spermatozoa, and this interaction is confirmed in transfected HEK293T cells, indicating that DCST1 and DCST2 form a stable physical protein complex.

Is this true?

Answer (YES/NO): NO